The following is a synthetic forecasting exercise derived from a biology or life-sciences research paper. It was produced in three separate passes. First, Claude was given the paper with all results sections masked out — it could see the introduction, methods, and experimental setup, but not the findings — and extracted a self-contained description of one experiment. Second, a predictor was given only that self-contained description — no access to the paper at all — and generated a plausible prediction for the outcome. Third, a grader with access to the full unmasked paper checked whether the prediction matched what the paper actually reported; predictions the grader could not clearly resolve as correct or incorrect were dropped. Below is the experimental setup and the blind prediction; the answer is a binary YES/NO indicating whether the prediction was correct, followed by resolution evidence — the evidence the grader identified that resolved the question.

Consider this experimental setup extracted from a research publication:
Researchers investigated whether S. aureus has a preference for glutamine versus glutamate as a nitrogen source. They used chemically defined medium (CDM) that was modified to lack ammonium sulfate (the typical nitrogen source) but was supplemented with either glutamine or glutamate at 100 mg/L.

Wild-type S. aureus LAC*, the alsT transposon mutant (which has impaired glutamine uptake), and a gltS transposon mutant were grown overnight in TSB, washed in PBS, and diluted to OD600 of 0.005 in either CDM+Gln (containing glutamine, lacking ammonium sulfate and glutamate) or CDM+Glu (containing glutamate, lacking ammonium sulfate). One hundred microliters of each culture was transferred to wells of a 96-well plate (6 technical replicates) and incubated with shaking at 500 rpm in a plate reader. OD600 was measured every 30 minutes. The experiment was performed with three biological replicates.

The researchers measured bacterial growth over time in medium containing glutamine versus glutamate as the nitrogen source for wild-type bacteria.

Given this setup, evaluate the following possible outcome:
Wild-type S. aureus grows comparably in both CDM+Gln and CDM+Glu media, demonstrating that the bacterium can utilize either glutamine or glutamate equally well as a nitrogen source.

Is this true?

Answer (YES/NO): NO